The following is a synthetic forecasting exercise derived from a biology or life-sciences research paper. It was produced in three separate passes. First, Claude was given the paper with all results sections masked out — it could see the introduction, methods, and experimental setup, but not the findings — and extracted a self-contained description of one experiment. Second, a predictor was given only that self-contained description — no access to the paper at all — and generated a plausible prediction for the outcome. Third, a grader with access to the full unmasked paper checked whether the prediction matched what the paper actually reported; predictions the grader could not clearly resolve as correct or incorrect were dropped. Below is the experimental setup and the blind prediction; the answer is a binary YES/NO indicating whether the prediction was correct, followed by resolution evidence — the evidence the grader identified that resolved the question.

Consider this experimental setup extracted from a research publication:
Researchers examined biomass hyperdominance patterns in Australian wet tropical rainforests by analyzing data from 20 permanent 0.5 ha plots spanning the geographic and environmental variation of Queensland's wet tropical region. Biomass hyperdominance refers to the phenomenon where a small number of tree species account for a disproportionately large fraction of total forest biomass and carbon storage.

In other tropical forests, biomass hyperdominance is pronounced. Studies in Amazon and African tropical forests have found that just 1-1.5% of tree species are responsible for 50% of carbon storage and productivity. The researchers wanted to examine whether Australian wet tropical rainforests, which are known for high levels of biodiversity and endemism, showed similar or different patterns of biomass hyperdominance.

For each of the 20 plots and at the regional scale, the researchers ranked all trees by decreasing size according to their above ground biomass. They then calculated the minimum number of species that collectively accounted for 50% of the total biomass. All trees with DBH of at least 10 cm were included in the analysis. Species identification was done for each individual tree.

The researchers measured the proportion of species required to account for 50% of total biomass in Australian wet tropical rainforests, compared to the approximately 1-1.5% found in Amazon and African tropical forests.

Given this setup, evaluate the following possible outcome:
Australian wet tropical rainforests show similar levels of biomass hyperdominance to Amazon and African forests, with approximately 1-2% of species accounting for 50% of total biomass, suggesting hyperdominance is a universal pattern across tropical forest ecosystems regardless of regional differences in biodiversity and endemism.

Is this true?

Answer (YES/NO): NO